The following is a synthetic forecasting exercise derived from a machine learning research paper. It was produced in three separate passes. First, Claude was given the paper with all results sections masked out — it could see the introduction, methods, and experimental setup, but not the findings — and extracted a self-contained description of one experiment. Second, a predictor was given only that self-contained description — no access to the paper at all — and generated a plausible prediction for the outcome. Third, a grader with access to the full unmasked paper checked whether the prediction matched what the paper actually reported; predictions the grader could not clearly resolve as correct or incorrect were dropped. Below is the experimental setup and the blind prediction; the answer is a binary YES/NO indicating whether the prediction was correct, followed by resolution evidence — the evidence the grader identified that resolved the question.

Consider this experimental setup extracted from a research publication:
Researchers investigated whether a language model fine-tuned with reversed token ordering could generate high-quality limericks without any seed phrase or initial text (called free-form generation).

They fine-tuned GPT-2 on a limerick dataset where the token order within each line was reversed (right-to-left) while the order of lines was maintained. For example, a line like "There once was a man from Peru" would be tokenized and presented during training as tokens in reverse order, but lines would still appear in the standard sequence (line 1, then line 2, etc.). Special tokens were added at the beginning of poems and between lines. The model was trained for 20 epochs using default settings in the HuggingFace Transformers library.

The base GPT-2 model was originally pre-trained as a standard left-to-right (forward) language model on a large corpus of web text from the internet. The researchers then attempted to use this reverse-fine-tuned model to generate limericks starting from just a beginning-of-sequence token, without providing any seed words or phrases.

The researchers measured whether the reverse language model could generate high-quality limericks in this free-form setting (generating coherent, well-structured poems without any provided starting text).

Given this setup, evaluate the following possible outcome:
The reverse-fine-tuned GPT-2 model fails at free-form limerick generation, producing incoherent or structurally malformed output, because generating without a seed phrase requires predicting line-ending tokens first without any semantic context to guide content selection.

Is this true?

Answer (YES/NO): YES